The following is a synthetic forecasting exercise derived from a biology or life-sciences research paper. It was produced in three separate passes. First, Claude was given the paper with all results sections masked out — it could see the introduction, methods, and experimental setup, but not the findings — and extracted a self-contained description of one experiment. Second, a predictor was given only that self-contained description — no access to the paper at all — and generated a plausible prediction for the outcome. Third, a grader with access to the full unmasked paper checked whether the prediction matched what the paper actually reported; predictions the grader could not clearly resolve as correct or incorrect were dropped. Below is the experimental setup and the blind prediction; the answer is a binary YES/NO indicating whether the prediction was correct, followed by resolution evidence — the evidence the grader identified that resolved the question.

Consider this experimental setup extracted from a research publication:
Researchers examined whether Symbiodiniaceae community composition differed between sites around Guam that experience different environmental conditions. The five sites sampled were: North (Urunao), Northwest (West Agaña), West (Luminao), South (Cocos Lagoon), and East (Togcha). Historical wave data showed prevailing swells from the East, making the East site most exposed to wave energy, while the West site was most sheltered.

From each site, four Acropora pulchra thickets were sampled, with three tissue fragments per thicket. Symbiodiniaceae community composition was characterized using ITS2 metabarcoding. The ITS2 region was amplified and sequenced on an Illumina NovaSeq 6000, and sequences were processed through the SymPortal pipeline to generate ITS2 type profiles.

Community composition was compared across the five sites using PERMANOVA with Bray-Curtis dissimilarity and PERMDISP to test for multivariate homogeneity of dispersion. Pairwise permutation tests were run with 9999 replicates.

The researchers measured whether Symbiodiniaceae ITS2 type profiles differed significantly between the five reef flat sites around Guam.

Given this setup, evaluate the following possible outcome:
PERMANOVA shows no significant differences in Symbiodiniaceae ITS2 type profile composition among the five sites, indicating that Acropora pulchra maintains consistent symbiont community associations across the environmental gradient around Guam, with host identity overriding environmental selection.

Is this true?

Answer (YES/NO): NO